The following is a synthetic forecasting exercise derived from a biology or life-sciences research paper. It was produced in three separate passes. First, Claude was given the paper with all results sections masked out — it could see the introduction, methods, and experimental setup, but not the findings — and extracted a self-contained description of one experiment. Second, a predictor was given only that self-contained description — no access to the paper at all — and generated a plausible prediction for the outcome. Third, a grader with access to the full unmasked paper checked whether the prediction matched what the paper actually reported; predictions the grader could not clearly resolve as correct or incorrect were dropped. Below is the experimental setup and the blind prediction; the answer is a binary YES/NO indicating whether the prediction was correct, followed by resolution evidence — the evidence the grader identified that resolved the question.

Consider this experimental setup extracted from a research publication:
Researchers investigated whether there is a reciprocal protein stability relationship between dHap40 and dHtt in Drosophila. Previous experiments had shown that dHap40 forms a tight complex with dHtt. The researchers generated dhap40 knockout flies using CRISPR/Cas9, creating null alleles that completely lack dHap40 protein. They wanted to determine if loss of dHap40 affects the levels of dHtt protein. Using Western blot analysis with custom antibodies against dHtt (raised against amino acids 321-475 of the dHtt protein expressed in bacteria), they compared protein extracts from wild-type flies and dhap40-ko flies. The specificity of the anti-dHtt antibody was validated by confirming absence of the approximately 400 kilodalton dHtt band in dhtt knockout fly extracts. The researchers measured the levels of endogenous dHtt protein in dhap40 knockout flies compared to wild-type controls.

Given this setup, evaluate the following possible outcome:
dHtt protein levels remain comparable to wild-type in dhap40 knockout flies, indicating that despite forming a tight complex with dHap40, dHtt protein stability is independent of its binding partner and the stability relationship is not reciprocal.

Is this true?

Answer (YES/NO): NO